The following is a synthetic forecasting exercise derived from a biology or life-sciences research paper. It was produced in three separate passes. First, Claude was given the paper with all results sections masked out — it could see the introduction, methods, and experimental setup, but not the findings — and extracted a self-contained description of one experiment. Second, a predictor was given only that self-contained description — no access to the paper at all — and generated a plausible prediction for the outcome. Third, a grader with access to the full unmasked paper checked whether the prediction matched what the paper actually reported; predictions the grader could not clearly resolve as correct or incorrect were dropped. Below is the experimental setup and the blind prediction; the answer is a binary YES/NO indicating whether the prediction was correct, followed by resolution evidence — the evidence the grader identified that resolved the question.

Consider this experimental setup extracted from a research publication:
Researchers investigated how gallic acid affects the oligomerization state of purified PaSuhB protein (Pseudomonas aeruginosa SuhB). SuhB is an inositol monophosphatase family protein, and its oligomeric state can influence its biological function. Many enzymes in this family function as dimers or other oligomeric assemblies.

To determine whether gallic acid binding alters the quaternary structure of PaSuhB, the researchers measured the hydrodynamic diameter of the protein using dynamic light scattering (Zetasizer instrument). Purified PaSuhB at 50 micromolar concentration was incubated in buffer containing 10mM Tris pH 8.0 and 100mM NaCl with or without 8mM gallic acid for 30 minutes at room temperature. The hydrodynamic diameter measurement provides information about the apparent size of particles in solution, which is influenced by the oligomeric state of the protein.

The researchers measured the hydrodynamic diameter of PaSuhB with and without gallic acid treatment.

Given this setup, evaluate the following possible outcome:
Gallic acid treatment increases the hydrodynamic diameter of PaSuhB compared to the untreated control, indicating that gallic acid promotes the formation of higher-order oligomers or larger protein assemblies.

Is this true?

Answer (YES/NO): YES